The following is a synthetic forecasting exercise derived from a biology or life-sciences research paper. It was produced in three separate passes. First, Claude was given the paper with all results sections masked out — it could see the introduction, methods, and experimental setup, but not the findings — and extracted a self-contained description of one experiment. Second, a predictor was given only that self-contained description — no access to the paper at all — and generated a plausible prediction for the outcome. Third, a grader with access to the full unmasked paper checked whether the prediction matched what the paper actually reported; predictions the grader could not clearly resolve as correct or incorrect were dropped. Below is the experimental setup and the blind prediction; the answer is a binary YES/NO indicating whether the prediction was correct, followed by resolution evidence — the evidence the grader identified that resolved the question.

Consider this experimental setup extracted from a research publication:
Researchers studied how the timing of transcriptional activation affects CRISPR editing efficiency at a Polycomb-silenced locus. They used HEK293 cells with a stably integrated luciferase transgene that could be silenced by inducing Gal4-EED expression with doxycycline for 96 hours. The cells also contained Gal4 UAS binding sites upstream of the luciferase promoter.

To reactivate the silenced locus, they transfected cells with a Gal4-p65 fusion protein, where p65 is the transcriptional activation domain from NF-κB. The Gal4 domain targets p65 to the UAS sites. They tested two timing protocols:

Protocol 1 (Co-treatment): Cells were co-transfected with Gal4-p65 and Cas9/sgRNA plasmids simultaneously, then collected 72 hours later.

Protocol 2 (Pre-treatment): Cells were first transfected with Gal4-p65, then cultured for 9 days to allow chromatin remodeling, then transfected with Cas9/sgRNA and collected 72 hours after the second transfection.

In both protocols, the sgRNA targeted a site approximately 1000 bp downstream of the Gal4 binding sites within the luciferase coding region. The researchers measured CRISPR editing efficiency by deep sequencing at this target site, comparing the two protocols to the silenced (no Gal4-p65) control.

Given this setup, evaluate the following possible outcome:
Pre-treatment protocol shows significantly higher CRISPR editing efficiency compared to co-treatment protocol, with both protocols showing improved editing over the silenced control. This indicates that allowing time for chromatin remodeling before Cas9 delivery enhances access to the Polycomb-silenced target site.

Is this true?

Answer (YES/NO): NO